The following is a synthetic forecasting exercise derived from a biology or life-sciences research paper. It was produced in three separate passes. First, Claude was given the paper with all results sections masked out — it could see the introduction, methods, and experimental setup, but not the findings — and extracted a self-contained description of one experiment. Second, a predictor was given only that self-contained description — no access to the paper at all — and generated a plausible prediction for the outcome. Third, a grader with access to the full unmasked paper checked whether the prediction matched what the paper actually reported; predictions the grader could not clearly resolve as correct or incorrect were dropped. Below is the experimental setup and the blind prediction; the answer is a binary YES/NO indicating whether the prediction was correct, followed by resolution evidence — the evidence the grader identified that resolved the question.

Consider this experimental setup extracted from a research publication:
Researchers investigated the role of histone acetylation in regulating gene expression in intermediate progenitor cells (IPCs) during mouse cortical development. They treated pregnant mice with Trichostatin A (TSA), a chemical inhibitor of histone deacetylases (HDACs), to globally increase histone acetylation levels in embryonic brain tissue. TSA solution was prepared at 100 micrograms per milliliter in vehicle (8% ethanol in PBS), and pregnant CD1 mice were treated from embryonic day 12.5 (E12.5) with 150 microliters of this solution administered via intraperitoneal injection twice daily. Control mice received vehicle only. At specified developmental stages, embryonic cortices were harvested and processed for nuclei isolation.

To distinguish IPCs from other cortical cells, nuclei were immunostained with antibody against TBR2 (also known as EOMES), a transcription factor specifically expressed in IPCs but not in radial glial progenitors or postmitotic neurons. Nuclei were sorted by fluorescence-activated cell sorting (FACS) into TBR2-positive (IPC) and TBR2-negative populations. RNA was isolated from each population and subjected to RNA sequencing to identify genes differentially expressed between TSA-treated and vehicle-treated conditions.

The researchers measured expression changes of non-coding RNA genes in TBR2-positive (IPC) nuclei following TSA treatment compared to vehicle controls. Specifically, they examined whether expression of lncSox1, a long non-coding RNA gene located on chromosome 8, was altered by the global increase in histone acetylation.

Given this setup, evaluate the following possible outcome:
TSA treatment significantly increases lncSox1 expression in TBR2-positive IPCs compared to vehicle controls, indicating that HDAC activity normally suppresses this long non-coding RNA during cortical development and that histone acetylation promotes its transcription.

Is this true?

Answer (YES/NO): YES